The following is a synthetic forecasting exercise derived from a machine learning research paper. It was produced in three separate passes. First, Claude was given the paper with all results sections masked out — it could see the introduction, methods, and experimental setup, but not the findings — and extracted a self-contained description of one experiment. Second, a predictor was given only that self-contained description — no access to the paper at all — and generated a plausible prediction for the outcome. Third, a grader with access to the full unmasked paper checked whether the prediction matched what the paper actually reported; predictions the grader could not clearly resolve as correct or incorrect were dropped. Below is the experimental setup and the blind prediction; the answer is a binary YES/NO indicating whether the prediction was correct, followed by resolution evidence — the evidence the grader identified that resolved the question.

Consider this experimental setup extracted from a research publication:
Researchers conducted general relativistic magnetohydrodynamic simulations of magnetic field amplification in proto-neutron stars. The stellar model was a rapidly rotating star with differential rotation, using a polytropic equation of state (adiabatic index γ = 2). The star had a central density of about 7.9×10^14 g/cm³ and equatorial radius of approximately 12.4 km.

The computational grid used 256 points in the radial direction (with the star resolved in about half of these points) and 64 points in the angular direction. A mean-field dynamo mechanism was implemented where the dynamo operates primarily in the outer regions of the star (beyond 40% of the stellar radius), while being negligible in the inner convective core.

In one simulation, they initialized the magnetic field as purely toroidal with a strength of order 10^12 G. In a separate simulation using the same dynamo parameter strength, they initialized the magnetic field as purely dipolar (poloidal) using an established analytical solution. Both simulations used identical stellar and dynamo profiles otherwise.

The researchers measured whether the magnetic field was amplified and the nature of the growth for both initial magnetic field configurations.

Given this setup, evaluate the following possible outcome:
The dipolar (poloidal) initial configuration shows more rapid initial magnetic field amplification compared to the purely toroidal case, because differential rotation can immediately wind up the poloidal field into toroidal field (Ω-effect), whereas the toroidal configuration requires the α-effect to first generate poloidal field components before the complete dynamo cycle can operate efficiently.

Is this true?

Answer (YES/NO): NO